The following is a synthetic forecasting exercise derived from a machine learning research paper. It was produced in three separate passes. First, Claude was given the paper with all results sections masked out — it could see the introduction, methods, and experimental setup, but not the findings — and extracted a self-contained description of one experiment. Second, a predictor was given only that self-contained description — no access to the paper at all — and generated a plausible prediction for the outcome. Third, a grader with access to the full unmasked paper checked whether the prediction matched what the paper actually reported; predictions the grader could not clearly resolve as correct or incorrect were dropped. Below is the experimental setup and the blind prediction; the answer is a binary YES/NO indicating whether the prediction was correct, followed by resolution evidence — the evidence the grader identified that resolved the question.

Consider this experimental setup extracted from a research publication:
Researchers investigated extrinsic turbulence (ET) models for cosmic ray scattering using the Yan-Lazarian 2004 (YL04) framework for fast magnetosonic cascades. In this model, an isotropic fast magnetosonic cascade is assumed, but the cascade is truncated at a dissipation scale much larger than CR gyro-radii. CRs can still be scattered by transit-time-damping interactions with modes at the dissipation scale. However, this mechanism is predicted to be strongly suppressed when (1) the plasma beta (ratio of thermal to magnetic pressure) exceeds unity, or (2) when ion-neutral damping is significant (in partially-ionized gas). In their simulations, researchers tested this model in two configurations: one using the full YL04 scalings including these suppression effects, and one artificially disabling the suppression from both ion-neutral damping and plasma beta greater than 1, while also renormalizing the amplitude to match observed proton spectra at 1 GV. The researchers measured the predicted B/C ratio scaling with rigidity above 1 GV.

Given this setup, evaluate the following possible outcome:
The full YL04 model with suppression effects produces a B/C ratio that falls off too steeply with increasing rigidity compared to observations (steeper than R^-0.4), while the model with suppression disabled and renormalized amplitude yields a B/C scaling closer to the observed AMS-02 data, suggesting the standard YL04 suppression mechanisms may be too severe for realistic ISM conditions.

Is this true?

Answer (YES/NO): NO